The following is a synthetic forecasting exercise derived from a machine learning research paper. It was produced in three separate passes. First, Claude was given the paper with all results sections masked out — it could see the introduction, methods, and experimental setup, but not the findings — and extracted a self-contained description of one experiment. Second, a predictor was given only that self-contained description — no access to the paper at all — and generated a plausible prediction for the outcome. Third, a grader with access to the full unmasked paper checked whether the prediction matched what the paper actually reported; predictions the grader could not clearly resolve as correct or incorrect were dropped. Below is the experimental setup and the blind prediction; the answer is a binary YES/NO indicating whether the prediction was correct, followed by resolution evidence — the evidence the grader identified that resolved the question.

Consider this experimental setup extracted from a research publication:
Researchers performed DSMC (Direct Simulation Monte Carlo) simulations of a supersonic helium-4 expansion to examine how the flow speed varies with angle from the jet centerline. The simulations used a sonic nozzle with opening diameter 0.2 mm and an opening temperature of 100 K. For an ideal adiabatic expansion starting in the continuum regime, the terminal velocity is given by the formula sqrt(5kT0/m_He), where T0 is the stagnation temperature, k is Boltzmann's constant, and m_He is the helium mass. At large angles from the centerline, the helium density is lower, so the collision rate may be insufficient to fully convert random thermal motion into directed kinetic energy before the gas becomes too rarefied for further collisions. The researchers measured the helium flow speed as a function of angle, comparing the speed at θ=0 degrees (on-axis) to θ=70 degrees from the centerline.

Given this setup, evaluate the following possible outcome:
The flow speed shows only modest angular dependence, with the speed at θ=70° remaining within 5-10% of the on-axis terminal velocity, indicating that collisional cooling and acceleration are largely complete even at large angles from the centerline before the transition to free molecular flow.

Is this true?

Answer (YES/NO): YES